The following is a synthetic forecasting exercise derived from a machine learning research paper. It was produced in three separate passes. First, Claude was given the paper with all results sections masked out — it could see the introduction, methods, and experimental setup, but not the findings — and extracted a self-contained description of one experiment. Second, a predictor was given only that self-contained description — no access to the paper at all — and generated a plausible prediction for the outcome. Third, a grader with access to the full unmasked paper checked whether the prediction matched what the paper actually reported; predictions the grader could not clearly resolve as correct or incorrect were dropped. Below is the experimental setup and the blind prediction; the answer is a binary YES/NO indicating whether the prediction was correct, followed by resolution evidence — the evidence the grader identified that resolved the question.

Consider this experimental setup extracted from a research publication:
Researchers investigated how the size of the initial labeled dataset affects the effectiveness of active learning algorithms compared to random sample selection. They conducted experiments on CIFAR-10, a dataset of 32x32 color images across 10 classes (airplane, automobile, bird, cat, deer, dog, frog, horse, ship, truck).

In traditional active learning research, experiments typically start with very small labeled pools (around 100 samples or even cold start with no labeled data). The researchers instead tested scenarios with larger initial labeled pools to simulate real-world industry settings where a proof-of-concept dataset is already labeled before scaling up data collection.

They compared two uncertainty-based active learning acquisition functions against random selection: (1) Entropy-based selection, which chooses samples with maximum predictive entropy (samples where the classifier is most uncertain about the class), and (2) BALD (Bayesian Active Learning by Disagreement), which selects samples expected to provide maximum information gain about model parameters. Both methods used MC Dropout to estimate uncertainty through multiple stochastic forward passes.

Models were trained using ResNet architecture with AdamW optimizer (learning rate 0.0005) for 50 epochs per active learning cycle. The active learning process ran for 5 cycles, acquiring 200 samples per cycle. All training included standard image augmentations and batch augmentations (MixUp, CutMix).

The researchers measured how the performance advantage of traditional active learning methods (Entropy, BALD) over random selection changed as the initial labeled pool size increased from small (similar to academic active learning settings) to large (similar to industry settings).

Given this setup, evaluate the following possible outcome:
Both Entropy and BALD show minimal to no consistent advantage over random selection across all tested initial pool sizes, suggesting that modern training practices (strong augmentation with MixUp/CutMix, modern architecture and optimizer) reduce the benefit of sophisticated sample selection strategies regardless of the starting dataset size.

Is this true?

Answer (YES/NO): NO